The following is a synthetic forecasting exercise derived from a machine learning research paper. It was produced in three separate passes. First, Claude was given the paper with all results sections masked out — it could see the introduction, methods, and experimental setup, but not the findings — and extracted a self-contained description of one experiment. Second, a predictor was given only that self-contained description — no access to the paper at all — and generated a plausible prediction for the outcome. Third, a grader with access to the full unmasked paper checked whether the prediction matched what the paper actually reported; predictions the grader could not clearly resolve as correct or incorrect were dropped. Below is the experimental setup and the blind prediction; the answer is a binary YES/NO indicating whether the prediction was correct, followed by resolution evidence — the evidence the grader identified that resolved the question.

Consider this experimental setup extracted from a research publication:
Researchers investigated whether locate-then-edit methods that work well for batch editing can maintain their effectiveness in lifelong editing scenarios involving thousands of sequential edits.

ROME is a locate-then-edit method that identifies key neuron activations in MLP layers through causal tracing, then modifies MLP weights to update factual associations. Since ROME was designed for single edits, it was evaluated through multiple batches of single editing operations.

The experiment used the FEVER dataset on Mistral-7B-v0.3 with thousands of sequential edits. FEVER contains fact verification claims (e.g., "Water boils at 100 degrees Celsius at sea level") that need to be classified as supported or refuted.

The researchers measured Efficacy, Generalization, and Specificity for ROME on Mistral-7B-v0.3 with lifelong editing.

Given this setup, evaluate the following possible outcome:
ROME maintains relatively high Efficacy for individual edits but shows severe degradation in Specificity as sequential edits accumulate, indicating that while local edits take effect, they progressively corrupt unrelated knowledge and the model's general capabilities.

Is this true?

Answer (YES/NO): NO